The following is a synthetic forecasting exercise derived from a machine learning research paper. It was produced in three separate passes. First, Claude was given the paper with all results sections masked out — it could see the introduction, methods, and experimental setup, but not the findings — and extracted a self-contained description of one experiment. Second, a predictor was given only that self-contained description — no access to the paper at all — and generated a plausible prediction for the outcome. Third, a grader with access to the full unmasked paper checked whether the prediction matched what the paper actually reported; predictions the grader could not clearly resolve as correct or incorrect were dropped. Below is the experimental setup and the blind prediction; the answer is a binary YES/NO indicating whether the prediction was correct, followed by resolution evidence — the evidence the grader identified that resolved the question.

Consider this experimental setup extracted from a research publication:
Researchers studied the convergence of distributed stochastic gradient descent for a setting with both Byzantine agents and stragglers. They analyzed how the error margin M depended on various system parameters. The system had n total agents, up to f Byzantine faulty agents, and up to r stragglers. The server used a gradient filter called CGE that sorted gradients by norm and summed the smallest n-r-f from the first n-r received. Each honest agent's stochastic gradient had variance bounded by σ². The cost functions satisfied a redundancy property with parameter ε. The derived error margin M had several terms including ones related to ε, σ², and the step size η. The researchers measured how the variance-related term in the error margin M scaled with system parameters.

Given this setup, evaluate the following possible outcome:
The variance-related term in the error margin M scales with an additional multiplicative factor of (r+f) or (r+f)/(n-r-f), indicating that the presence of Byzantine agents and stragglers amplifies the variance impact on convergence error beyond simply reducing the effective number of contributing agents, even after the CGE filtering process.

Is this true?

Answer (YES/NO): NO